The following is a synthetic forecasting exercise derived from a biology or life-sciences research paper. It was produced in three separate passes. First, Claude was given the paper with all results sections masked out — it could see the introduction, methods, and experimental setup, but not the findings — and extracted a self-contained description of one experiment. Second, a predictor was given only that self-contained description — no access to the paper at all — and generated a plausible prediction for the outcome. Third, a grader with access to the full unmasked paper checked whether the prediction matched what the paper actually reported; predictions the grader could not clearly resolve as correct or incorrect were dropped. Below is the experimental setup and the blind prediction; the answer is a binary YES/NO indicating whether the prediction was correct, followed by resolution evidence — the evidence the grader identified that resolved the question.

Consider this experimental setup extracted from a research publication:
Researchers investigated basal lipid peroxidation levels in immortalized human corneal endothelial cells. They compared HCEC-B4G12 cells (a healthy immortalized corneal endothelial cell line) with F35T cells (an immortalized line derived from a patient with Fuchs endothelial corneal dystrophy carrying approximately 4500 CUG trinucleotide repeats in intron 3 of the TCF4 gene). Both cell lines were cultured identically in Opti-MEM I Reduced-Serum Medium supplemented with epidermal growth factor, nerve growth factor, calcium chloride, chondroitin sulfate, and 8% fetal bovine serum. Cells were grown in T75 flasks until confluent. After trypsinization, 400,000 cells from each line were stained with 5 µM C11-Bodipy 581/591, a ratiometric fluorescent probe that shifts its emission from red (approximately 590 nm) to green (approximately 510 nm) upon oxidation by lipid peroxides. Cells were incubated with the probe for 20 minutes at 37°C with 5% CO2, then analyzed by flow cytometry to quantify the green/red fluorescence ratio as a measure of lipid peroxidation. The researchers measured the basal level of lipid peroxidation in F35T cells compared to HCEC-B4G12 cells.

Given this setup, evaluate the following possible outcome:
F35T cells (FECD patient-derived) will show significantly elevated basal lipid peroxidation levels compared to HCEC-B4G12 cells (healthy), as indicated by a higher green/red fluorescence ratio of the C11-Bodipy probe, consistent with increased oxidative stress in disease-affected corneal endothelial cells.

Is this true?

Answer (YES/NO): YES